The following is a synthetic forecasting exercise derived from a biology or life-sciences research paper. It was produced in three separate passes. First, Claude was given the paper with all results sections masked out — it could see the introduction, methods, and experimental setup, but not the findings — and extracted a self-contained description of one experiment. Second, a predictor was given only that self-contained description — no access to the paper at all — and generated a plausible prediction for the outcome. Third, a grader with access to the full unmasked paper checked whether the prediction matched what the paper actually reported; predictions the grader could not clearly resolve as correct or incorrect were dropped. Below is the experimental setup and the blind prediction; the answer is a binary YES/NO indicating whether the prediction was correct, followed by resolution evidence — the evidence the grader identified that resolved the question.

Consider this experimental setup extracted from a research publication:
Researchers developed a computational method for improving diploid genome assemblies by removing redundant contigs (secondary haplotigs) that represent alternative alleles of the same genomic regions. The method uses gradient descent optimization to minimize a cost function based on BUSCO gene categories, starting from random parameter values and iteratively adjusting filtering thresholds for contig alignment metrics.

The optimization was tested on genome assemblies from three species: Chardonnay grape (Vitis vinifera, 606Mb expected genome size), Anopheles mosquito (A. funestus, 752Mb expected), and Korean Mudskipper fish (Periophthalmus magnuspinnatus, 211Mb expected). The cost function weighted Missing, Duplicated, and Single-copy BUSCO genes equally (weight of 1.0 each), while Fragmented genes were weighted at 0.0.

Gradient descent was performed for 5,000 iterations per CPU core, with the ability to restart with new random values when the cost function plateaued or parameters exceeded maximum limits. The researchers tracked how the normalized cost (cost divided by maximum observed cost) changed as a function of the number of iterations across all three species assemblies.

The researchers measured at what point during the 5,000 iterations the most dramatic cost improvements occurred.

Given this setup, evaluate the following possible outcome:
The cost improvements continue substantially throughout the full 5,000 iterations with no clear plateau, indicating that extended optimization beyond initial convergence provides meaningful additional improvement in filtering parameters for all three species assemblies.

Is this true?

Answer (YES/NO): NO